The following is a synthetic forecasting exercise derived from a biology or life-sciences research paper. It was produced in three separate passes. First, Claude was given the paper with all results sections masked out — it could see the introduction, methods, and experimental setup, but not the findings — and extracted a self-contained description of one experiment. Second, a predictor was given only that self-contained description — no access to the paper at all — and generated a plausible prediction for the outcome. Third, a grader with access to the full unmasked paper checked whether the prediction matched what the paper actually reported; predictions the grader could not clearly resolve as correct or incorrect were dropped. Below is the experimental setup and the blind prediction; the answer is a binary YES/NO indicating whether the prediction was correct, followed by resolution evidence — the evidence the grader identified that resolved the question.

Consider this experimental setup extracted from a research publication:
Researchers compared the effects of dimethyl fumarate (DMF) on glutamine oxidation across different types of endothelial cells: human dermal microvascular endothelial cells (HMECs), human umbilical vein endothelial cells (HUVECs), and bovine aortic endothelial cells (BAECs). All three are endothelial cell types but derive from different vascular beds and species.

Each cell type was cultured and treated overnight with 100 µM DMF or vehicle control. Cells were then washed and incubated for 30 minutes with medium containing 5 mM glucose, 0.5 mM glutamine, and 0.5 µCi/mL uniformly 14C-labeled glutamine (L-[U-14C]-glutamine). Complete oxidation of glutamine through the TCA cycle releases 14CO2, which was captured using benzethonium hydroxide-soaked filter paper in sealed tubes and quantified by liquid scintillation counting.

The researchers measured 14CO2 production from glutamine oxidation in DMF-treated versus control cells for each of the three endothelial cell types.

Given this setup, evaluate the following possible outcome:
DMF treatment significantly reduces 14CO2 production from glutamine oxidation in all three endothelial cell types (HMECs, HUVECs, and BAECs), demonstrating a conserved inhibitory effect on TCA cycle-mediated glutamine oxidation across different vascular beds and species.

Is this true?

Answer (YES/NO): NO